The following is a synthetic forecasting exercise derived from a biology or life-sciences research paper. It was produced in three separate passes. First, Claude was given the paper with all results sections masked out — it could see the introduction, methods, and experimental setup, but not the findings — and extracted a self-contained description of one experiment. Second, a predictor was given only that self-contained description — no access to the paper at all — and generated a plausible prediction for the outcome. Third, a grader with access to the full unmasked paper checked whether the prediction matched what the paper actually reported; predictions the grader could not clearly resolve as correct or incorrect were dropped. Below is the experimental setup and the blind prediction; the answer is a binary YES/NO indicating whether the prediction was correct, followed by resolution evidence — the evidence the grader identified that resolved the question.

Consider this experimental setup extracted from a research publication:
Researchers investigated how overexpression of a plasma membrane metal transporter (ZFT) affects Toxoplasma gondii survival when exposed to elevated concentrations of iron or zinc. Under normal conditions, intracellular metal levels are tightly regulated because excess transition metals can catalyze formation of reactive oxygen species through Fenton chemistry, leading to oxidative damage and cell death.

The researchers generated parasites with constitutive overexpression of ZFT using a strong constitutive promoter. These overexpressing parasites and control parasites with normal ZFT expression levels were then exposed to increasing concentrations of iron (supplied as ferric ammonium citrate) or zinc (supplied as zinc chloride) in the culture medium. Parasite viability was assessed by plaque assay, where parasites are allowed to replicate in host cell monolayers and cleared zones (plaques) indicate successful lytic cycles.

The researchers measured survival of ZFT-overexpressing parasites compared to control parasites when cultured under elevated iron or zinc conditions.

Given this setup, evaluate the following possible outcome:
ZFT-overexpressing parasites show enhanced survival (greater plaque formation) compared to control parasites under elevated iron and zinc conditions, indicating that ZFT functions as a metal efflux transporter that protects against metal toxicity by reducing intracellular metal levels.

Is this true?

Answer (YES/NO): NO